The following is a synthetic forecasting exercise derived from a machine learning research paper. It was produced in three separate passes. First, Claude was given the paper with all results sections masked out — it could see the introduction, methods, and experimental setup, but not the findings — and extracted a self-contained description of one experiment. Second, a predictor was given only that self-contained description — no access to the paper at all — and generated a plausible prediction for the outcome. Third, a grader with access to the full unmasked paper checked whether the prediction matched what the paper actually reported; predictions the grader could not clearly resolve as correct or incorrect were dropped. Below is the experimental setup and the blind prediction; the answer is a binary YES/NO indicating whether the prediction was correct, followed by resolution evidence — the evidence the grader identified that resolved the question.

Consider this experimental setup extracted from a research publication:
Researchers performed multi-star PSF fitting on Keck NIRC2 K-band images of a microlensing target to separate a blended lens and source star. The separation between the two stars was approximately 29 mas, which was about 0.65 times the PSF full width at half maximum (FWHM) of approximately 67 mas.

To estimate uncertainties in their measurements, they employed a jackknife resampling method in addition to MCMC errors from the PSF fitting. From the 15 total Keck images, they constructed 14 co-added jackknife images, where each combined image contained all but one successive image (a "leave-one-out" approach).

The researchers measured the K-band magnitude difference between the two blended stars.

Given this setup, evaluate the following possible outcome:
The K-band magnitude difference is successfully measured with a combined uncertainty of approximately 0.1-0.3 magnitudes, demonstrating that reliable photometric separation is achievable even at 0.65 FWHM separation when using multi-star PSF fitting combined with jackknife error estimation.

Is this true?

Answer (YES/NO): YES